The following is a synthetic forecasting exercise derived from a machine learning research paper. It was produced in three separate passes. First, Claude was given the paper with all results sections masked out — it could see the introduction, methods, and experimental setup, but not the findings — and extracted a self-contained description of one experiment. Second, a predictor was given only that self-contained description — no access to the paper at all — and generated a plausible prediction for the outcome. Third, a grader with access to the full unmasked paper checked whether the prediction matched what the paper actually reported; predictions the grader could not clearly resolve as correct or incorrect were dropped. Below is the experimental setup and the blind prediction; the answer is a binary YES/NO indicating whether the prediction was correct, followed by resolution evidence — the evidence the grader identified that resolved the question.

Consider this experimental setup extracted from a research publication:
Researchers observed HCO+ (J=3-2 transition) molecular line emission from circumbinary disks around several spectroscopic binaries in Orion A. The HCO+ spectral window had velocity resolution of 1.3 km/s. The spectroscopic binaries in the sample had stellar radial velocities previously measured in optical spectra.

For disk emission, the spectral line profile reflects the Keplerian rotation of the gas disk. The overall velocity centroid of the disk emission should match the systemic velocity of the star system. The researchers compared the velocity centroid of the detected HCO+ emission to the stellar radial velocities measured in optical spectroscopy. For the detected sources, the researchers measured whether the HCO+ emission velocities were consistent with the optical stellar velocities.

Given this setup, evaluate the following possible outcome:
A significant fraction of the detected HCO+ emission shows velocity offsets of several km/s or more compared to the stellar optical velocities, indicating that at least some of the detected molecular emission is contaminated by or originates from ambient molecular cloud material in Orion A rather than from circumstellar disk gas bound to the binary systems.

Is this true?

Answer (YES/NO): NO